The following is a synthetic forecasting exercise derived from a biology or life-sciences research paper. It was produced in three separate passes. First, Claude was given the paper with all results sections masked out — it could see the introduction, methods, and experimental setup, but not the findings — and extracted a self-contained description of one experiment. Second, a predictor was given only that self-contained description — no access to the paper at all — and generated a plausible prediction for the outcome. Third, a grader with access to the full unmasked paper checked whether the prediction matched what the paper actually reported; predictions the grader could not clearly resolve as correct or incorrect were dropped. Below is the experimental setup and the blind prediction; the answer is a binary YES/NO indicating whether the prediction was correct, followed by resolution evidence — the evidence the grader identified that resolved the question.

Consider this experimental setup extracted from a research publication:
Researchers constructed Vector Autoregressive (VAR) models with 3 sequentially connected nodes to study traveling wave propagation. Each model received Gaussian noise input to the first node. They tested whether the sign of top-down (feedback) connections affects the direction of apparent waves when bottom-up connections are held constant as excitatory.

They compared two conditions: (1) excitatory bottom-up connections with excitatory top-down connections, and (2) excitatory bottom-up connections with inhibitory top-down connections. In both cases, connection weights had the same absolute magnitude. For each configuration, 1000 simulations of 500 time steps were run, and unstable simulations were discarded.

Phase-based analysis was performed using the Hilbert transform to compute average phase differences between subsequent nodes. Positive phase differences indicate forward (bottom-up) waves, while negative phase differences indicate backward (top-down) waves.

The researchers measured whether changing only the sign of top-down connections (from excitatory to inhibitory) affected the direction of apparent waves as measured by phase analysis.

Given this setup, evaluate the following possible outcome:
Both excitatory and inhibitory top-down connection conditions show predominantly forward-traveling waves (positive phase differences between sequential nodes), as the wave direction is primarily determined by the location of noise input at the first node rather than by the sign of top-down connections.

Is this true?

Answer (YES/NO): NO